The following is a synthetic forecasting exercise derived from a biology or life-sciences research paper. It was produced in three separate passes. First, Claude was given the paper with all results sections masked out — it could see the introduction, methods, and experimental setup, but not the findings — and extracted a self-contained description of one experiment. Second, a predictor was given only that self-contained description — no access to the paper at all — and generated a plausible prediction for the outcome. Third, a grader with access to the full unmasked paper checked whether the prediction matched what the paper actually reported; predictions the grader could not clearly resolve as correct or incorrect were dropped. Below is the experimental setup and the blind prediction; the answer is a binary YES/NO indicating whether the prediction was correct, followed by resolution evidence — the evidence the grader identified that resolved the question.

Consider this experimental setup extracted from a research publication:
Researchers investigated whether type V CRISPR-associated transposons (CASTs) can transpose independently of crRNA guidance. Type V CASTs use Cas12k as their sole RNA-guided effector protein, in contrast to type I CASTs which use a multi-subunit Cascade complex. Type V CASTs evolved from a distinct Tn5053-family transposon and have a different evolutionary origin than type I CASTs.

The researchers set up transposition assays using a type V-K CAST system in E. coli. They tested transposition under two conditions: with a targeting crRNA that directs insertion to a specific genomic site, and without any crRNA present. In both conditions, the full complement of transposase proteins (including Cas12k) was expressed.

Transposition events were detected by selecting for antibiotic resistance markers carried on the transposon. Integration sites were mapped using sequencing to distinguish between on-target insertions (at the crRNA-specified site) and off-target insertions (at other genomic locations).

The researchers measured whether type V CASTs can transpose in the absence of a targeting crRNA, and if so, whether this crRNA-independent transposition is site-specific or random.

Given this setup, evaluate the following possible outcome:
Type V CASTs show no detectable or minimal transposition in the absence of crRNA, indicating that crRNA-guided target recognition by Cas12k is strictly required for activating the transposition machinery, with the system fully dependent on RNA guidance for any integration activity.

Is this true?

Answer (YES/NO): NO